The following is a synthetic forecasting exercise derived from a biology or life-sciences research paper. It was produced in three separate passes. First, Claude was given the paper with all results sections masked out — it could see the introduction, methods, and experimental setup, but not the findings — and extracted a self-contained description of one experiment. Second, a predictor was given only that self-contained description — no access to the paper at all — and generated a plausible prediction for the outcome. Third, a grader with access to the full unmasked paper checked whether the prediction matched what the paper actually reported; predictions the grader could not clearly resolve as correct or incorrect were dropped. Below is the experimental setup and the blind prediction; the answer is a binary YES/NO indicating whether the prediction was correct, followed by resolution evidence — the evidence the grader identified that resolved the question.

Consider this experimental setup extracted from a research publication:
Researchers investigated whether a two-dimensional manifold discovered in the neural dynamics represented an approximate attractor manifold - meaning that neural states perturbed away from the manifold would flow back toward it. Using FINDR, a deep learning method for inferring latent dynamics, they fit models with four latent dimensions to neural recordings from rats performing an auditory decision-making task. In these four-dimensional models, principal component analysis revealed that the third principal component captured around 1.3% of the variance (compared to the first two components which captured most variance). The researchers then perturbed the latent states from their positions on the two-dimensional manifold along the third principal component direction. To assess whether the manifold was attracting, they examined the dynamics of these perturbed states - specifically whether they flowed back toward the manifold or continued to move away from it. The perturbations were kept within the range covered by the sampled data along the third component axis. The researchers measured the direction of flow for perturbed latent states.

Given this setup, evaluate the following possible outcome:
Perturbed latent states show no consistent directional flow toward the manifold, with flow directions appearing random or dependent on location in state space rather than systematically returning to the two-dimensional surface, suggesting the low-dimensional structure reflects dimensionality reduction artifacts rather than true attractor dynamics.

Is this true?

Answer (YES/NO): NO